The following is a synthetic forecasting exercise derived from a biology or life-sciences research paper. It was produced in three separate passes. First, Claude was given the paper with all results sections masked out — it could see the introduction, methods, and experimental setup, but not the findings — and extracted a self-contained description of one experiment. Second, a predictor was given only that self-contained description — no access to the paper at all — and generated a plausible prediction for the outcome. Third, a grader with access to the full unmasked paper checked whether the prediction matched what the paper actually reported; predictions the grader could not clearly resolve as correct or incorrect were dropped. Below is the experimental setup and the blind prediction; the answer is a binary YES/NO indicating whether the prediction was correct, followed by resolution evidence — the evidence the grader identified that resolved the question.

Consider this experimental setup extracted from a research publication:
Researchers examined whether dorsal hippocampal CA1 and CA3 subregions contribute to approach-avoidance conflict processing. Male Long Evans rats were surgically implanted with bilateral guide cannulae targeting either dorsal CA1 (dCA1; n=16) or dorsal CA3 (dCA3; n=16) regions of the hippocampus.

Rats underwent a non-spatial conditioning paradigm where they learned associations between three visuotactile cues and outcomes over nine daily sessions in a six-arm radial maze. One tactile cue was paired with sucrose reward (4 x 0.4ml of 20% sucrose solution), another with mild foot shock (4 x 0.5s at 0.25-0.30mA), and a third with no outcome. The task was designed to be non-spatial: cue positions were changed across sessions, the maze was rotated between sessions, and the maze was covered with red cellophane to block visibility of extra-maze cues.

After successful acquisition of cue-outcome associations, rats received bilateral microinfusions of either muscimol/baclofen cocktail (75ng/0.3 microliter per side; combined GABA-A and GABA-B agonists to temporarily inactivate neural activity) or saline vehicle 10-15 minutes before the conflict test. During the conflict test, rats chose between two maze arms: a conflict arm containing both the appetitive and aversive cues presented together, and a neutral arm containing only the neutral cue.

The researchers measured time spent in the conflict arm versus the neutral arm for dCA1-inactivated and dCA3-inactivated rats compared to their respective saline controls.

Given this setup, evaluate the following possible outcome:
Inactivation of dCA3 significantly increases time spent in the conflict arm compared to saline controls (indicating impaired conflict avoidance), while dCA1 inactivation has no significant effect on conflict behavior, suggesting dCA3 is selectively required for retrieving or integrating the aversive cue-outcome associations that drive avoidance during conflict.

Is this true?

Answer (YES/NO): NO